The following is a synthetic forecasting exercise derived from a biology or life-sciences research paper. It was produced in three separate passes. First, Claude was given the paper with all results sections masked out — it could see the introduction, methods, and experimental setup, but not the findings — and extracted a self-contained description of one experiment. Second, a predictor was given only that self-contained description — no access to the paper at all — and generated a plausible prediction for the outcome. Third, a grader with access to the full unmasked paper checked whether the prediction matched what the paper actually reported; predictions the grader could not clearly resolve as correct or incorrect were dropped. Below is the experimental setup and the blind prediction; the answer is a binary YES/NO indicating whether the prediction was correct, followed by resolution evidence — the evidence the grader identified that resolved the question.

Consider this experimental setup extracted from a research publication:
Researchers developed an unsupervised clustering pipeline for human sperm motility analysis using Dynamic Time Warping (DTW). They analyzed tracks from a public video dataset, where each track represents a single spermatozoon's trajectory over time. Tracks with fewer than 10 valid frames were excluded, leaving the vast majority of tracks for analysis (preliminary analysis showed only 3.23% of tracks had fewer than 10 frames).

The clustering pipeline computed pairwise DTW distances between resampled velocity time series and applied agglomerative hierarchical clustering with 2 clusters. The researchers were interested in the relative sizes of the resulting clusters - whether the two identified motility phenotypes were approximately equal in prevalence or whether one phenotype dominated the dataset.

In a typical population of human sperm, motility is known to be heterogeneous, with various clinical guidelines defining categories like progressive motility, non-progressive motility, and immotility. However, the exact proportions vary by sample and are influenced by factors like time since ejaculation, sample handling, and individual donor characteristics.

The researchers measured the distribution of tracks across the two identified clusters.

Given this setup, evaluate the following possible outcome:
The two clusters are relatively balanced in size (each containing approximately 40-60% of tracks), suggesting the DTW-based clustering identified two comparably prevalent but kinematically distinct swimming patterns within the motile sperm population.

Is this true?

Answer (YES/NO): YES